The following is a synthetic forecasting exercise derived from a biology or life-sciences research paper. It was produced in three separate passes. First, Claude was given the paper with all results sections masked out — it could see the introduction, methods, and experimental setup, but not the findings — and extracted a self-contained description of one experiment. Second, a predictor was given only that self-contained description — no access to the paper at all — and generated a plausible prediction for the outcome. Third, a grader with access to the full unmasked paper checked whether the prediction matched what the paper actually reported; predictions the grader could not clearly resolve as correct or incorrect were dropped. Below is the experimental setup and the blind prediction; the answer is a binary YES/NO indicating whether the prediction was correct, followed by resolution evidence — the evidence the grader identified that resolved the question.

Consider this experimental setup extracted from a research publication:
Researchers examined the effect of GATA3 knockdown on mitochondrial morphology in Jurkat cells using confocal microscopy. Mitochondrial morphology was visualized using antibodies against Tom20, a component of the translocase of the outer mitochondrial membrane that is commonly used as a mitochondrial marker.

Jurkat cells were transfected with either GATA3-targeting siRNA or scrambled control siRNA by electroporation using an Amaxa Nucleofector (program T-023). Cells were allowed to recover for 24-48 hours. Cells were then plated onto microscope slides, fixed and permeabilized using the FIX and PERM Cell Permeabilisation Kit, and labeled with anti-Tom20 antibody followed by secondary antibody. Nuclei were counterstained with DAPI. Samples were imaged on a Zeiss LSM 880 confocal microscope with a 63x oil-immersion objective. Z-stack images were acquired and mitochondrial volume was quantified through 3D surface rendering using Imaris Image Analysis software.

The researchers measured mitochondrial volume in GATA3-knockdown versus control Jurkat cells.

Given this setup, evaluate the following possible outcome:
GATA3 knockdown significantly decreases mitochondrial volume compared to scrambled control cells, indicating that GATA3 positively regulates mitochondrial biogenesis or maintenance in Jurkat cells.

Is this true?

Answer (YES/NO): YES